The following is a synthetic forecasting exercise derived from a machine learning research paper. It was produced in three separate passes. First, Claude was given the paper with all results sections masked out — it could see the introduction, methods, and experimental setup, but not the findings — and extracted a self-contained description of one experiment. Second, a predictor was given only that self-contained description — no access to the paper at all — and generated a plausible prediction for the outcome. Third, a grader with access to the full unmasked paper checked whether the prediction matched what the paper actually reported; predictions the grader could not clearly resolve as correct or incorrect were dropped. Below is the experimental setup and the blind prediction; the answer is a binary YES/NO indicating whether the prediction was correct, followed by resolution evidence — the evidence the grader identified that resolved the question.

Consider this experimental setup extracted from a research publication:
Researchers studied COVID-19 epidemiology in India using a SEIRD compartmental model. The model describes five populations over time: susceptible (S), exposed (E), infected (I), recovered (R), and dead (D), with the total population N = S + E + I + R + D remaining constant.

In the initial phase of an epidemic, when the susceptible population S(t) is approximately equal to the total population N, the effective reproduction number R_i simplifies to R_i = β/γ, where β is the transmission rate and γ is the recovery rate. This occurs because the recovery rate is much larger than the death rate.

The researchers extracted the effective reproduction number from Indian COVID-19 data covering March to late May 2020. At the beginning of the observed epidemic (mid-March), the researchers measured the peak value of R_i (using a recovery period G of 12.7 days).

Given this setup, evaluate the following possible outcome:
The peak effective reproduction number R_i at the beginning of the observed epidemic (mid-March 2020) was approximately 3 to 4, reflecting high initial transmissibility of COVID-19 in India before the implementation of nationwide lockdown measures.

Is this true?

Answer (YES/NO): YES